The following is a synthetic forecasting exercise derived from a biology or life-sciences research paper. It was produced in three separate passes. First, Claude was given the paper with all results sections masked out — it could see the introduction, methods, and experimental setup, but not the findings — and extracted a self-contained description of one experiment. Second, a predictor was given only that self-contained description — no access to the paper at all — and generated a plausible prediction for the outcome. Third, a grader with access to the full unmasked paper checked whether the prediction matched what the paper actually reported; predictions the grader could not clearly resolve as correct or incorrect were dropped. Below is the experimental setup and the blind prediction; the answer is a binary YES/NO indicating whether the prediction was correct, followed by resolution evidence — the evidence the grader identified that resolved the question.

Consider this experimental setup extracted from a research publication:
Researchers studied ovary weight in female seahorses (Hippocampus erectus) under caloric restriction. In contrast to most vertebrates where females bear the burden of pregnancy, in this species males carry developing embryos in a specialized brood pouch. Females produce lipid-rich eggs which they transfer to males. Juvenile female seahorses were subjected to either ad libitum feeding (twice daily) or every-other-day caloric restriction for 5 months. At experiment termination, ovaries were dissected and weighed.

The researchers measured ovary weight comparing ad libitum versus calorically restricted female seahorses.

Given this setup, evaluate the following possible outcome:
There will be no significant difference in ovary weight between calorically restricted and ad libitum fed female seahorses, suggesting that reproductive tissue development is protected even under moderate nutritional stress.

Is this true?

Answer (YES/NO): YES